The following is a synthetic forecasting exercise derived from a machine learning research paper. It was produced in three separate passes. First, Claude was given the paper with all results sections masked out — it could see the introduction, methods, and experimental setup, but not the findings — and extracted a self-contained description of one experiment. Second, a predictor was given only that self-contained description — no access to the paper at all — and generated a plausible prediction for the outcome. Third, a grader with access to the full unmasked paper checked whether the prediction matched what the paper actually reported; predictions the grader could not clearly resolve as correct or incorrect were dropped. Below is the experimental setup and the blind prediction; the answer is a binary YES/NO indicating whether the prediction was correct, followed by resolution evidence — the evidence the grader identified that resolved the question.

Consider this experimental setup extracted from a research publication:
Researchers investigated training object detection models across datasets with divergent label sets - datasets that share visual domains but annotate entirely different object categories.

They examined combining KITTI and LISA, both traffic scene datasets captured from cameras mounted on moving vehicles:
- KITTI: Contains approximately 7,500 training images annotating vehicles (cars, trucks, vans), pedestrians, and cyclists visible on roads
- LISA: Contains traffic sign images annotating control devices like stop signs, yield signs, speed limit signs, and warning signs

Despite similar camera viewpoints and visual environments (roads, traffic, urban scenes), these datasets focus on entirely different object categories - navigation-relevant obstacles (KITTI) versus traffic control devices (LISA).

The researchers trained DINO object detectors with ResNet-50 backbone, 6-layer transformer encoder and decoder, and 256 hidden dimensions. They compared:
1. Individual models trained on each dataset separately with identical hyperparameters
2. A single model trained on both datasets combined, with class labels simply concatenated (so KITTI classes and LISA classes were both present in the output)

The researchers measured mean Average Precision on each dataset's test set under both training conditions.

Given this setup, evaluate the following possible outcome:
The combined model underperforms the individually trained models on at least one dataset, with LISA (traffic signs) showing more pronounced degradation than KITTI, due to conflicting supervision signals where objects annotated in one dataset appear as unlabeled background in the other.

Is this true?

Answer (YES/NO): YES